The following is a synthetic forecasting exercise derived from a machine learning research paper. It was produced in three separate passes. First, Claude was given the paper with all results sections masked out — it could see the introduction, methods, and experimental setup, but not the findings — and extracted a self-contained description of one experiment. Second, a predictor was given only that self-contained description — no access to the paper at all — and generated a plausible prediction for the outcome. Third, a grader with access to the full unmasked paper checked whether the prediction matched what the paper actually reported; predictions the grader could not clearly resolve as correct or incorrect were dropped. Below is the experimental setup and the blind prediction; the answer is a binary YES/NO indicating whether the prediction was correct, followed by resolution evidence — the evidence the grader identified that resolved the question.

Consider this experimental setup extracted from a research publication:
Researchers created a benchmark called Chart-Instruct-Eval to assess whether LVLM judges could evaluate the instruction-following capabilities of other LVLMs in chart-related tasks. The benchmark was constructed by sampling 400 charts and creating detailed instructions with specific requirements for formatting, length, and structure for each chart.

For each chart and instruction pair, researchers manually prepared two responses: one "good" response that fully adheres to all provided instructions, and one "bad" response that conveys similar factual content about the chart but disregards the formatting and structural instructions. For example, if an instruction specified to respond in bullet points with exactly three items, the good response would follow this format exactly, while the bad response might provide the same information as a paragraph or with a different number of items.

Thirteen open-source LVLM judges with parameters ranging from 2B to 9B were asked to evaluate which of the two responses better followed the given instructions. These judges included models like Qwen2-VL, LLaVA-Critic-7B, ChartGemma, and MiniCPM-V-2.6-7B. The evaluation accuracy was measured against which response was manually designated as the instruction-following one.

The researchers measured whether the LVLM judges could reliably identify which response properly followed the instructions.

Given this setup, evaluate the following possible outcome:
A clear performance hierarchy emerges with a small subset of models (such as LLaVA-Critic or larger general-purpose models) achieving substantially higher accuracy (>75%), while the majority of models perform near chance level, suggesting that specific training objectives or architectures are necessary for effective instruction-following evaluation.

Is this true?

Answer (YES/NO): NO